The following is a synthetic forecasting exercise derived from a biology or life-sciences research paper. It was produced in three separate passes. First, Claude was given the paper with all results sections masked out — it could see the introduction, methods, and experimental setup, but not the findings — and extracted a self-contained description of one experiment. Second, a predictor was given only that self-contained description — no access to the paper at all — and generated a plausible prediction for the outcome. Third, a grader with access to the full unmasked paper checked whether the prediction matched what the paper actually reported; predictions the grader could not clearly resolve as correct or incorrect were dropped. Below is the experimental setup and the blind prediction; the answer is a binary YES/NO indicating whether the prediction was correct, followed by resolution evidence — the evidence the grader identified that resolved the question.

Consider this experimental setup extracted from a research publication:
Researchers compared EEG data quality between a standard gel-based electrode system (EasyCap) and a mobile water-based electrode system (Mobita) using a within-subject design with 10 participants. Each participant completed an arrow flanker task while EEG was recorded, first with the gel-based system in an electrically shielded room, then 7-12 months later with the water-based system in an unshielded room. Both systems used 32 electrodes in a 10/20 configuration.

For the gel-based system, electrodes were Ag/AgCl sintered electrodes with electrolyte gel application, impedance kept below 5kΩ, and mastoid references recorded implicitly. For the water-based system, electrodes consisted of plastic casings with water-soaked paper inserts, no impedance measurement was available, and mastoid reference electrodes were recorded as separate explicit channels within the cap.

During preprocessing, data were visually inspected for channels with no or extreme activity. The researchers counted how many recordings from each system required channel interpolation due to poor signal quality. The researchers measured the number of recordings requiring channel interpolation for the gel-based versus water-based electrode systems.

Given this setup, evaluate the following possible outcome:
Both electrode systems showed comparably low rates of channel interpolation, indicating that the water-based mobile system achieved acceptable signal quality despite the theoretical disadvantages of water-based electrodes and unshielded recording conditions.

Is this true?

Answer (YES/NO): NO